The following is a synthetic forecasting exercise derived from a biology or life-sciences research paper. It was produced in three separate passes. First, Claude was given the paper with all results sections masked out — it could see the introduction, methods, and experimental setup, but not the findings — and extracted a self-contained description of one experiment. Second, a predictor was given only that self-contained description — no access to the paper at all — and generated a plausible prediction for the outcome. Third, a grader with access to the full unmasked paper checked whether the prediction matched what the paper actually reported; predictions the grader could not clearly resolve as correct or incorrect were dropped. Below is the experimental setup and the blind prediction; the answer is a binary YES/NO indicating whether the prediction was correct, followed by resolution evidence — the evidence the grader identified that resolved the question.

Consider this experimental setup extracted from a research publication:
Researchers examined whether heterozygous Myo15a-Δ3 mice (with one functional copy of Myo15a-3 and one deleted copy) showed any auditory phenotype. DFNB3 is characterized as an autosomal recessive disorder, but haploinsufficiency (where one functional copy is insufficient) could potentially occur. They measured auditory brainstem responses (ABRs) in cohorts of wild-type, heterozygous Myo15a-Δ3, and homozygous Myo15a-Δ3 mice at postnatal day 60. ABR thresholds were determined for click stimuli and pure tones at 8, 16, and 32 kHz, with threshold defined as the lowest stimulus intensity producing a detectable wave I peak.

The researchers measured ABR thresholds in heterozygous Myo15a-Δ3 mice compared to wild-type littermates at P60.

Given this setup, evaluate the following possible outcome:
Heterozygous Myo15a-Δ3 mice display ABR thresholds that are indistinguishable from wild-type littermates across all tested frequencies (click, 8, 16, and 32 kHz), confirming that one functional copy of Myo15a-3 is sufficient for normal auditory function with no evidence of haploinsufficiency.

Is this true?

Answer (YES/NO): NO